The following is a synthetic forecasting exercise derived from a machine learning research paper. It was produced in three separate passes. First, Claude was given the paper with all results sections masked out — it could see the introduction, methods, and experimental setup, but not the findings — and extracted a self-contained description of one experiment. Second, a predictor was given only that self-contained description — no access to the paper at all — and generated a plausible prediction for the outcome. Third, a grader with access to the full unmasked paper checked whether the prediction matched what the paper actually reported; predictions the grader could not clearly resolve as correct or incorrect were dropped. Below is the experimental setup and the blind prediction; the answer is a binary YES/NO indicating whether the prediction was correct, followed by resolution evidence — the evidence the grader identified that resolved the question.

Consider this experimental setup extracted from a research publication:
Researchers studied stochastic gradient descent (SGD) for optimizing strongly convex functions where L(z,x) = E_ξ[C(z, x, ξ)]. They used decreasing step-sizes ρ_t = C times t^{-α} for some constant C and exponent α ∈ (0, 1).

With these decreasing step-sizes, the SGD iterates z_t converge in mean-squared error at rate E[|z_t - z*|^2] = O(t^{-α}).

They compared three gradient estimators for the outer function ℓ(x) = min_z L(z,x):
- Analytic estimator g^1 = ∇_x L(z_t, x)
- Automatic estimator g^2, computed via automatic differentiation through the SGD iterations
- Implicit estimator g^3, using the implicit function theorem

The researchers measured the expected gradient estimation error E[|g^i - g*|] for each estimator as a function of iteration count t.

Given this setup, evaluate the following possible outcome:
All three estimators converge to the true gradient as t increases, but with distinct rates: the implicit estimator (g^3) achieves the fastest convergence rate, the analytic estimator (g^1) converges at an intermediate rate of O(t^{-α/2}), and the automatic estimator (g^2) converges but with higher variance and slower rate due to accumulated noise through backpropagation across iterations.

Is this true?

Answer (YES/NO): NO